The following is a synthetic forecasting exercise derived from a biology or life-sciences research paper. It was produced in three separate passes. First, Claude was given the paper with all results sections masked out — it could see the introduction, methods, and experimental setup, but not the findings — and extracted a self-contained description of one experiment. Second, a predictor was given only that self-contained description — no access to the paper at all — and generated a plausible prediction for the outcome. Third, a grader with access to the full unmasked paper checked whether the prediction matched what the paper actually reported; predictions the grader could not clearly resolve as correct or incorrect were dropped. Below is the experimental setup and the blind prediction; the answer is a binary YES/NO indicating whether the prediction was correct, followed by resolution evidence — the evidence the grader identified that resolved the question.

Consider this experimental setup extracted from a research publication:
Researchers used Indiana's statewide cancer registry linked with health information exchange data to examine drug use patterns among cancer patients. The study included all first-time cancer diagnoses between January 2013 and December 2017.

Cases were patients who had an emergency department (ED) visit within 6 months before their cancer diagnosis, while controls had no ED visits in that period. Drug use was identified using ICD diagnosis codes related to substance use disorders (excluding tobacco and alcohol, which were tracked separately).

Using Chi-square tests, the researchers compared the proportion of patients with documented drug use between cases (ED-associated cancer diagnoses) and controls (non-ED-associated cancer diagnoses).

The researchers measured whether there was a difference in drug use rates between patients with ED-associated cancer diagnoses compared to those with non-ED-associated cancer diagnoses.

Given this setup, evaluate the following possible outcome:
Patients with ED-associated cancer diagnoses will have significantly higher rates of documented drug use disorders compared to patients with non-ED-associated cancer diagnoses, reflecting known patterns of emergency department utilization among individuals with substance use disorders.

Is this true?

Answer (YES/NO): YES